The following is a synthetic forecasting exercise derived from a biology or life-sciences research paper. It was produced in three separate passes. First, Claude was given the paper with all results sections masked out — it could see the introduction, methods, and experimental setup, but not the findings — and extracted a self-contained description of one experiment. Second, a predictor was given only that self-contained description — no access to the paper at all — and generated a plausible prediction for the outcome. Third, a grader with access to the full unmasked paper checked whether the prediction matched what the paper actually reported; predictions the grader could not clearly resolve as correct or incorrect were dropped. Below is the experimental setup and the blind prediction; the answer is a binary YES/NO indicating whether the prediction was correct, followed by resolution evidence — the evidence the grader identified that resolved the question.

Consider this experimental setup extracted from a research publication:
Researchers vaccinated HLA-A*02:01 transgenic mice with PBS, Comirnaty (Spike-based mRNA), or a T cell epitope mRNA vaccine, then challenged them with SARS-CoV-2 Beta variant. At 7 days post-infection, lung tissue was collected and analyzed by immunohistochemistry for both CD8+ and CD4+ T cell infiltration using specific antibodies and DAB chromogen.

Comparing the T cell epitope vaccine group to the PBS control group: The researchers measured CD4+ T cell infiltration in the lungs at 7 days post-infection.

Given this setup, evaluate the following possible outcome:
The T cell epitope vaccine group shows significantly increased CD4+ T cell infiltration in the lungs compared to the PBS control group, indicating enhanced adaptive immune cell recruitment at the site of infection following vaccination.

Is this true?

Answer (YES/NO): YES